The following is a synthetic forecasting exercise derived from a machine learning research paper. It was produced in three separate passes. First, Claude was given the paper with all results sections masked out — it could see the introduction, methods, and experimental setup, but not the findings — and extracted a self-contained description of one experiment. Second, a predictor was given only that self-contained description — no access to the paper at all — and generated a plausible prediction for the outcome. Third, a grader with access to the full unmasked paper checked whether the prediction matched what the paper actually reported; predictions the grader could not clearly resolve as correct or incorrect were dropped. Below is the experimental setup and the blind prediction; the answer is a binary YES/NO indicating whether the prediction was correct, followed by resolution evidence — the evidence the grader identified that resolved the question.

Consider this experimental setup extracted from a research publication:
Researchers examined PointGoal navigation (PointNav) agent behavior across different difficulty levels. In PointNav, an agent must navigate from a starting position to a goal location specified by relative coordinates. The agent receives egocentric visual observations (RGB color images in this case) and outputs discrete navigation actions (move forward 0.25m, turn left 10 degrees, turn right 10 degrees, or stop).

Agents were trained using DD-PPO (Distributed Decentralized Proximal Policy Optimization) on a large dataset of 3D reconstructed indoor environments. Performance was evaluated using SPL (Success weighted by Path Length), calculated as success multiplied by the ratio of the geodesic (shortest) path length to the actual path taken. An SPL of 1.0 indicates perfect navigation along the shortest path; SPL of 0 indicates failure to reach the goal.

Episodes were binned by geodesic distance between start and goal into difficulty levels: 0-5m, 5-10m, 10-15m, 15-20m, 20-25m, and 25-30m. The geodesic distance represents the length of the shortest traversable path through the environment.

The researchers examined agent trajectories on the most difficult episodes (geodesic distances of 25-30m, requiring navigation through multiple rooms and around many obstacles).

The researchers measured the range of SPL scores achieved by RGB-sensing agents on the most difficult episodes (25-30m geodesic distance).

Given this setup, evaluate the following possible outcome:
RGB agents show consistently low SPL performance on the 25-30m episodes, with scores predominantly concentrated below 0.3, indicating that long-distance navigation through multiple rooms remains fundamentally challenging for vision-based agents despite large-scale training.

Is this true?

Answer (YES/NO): NO